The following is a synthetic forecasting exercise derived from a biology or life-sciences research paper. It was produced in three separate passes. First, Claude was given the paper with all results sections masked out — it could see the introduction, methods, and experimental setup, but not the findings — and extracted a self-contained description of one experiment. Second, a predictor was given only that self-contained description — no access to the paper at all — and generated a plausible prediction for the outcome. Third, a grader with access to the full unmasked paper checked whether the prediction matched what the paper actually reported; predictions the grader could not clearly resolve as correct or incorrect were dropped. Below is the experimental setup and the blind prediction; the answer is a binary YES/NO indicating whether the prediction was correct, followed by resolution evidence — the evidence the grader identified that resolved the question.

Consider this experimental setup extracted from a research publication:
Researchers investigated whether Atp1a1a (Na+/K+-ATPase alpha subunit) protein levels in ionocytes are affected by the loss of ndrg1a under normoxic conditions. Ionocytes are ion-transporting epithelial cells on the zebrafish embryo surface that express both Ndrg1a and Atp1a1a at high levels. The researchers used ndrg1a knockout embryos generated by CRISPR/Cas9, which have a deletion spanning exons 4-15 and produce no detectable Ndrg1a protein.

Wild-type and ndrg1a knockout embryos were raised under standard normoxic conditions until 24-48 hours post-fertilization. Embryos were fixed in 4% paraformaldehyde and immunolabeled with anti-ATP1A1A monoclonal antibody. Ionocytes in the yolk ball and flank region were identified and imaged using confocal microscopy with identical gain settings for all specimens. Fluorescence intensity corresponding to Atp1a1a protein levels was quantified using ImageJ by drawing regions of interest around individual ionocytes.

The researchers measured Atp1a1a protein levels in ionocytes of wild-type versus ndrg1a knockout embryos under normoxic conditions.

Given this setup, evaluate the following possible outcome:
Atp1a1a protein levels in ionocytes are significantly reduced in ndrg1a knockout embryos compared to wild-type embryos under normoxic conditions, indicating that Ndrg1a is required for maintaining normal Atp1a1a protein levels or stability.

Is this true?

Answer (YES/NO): NO